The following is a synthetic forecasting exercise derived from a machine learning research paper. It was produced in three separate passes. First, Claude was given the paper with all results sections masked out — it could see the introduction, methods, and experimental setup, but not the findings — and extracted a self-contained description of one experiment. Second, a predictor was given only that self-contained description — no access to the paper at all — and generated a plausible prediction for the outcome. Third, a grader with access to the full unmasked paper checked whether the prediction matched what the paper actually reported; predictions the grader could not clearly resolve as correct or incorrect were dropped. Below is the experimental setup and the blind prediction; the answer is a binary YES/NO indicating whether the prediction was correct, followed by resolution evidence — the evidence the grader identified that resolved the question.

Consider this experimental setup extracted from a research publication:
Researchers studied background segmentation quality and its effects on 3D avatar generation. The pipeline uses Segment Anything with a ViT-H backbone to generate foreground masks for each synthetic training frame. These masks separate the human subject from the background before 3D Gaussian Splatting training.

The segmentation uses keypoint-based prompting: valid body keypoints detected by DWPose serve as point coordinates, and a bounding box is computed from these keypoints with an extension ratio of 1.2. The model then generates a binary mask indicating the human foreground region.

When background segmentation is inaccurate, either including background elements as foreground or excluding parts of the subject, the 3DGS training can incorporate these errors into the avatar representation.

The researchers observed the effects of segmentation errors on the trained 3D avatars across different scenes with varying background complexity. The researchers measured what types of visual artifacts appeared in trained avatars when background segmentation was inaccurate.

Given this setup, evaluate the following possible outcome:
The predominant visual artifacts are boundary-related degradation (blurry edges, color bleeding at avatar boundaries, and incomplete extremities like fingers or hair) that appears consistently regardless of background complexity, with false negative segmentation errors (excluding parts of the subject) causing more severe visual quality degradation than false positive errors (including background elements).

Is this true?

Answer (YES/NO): NO